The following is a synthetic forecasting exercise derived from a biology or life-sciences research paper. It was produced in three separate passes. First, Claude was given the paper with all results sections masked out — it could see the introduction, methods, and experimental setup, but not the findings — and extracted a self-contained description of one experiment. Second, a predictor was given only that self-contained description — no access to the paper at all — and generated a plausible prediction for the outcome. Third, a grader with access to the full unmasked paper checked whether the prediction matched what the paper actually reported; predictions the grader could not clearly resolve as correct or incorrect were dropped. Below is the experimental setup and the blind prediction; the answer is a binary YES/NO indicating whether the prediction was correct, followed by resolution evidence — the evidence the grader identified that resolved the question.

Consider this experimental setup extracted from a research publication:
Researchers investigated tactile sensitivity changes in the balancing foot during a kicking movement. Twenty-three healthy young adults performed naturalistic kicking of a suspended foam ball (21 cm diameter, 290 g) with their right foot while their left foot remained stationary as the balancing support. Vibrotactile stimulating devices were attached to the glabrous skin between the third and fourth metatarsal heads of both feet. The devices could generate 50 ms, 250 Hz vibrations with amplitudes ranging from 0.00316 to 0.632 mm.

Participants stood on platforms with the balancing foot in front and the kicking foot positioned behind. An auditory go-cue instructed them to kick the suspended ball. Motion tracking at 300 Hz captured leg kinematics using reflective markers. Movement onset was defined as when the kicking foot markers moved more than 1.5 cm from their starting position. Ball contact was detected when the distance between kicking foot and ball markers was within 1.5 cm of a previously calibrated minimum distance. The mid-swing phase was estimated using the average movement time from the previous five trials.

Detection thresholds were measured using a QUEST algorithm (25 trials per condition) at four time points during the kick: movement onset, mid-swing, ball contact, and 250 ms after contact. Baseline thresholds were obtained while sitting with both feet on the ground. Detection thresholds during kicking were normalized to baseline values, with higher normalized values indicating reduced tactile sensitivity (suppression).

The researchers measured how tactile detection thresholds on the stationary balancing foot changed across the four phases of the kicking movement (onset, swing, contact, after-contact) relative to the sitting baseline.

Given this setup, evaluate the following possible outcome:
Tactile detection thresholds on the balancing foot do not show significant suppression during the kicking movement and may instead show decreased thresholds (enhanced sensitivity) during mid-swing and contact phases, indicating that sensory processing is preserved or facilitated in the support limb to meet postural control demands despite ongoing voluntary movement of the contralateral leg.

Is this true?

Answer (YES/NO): NO